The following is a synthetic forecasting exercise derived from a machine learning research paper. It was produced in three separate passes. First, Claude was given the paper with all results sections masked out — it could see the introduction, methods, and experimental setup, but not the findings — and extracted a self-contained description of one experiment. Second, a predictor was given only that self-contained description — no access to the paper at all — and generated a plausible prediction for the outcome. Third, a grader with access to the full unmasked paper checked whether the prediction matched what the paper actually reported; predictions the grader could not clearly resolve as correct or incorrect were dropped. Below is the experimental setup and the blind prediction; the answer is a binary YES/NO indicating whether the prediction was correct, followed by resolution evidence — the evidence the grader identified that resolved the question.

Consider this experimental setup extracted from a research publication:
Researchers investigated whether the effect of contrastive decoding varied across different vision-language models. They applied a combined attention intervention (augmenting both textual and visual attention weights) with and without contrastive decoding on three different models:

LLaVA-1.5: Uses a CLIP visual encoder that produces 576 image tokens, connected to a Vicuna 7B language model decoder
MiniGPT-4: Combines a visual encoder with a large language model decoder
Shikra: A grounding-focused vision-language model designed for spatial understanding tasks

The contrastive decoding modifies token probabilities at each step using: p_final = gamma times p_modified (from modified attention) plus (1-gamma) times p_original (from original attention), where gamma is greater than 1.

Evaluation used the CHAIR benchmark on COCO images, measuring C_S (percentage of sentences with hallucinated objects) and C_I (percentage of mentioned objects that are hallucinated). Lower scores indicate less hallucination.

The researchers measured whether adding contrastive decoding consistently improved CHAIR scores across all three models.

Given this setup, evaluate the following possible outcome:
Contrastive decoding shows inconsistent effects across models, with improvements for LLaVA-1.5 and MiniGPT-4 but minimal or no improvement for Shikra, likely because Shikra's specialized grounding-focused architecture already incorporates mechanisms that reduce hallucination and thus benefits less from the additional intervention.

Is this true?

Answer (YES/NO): NO